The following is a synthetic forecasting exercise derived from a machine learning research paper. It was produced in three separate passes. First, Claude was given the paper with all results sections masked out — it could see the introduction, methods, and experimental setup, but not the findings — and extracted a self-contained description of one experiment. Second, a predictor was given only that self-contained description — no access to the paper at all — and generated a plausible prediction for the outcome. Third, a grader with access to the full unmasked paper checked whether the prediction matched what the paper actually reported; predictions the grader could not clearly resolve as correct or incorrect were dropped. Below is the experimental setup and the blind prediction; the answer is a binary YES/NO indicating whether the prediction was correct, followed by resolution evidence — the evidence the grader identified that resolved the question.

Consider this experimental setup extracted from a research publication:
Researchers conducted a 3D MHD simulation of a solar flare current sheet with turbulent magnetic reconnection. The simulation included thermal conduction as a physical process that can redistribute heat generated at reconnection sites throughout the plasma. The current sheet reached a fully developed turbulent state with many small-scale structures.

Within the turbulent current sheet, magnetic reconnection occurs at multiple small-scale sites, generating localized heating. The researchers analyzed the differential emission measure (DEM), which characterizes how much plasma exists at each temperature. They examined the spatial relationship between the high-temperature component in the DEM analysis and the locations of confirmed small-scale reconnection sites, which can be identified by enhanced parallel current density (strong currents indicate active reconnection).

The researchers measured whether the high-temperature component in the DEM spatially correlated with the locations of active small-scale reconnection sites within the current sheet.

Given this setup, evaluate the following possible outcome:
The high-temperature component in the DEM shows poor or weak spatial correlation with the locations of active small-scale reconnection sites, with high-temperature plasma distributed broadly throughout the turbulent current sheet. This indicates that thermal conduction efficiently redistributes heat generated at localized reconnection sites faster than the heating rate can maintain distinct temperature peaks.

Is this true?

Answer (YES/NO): NO